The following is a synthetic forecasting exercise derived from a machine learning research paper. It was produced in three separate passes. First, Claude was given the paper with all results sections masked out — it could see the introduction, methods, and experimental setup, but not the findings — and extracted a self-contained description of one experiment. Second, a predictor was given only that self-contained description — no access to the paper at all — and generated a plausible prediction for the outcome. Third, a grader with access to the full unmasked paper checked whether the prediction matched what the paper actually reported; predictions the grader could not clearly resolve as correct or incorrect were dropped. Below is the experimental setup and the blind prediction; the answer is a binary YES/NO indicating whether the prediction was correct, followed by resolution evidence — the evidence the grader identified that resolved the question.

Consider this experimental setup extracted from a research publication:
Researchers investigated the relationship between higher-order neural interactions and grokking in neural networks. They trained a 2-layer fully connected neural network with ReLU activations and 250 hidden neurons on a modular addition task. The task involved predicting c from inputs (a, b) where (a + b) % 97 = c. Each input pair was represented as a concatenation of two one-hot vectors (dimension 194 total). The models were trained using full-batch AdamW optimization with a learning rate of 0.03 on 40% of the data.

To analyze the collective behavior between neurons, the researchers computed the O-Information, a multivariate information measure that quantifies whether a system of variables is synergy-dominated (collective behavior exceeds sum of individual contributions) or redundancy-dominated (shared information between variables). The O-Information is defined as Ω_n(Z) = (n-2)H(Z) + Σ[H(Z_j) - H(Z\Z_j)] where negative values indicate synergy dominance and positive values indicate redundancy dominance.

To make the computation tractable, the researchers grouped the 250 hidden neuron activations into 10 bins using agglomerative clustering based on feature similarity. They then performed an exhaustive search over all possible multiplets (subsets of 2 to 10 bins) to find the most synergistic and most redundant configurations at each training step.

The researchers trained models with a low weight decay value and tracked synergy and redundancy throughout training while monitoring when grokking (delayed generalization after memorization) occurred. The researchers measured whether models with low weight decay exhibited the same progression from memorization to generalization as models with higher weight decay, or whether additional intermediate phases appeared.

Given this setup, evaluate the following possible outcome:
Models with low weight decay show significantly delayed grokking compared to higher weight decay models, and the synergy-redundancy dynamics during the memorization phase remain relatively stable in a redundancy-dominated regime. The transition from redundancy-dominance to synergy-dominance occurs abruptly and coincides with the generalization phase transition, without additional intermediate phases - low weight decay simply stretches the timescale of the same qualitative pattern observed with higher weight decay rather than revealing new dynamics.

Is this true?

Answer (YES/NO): NO